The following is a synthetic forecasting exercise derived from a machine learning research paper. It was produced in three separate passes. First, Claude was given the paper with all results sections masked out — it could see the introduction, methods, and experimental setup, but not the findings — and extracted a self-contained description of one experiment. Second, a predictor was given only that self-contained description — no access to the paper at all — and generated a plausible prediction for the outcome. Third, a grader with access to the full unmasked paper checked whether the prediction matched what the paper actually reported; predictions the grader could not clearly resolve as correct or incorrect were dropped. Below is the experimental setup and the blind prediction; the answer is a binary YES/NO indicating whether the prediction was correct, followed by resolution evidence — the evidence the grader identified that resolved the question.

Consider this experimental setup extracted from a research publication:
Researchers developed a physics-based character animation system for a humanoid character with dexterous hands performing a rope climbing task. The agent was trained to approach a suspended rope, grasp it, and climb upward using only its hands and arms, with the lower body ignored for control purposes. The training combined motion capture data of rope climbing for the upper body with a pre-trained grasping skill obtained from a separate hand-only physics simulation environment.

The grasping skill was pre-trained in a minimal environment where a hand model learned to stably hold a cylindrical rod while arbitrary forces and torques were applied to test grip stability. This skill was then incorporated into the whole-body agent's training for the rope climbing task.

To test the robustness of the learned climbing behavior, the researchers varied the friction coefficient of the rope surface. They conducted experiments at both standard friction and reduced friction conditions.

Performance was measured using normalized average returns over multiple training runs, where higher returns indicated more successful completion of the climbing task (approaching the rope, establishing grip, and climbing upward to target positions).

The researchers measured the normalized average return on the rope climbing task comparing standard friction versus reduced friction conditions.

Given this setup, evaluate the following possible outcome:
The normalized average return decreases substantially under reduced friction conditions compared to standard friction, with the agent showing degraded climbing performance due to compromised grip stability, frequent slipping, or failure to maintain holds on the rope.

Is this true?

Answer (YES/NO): YES